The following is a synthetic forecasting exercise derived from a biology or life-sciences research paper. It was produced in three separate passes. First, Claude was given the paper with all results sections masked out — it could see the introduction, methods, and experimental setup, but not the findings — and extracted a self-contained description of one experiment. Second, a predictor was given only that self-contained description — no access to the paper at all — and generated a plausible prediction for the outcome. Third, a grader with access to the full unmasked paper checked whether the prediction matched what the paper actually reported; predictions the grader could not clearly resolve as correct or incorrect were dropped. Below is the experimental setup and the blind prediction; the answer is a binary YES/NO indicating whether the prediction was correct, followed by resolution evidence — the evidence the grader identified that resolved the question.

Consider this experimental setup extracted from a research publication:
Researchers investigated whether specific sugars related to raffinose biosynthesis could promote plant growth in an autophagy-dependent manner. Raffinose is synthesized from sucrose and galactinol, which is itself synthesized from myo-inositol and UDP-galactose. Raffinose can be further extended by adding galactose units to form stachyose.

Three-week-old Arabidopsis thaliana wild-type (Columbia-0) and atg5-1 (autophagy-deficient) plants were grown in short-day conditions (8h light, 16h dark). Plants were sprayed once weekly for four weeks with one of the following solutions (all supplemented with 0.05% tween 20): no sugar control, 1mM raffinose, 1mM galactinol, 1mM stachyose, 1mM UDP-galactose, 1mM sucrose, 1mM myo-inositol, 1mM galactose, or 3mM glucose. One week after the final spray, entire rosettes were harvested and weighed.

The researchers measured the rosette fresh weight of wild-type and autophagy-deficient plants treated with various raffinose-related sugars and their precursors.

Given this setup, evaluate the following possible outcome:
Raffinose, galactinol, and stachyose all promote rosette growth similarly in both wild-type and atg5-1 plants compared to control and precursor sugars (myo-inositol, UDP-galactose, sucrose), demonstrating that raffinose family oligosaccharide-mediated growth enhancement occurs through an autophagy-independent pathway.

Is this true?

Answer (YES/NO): NO